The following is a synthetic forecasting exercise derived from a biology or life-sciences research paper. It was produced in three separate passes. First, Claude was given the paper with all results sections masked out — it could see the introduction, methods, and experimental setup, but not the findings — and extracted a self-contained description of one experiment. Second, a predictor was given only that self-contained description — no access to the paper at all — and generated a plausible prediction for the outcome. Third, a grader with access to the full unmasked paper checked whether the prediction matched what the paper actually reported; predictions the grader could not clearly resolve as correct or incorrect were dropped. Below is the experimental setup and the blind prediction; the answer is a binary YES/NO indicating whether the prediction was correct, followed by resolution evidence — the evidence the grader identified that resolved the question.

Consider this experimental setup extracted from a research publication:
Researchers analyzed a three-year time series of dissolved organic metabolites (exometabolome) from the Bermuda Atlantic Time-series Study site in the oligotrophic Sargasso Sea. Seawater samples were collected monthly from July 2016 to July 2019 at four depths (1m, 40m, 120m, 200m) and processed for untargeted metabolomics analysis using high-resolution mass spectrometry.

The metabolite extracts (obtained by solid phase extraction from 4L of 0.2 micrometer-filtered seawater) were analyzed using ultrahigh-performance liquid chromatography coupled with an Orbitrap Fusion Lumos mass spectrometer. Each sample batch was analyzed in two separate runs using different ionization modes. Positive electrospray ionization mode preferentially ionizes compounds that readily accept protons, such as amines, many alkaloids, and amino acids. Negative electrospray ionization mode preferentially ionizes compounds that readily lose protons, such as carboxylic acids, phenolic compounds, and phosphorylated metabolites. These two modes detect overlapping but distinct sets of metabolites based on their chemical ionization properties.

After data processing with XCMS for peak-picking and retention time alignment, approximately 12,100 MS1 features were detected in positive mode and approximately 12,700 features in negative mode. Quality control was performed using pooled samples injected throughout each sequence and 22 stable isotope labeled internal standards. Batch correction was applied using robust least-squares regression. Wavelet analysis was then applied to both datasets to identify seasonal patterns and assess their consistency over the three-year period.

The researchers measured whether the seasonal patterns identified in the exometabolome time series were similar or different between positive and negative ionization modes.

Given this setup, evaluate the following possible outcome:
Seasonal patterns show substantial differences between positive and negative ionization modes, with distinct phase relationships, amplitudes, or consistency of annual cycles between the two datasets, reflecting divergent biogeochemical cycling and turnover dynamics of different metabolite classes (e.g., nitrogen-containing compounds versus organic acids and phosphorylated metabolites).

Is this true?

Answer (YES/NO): NO